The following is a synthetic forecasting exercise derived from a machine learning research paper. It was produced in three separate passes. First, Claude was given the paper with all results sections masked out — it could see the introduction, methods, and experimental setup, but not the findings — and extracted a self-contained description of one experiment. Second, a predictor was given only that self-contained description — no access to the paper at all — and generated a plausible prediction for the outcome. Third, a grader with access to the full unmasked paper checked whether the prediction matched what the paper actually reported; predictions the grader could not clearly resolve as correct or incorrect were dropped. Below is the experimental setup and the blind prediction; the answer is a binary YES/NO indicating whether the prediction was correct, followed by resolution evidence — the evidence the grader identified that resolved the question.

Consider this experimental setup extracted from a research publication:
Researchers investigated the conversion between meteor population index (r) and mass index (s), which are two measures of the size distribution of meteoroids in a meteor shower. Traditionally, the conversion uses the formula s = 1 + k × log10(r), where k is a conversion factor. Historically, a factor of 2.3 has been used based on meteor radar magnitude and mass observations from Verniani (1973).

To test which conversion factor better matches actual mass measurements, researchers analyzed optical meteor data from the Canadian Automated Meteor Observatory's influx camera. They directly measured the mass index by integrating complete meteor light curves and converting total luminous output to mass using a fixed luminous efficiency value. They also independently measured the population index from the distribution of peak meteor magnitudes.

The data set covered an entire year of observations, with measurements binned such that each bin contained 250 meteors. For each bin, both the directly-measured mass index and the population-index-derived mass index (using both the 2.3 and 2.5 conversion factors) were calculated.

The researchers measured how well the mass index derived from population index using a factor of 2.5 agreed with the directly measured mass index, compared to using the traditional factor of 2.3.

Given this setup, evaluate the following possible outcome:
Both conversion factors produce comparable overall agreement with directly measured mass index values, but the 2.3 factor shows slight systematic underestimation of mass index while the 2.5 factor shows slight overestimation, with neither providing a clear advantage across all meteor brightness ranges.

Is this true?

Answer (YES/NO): NO